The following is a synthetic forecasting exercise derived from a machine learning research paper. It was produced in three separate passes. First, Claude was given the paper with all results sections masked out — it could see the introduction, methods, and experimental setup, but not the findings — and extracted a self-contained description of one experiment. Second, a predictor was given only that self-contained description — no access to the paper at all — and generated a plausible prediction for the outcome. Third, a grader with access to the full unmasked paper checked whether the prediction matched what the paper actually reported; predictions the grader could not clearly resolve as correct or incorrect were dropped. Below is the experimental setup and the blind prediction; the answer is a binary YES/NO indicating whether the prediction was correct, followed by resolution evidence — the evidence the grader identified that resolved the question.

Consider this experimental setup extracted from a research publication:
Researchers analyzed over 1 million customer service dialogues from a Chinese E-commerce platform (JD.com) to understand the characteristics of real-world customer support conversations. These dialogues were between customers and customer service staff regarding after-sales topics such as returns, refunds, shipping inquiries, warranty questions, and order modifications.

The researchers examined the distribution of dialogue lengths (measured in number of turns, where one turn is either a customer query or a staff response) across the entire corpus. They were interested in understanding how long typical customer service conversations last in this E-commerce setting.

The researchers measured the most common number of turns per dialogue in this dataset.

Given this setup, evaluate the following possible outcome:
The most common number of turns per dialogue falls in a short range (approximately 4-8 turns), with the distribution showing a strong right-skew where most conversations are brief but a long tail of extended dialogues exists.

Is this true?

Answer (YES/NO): NO